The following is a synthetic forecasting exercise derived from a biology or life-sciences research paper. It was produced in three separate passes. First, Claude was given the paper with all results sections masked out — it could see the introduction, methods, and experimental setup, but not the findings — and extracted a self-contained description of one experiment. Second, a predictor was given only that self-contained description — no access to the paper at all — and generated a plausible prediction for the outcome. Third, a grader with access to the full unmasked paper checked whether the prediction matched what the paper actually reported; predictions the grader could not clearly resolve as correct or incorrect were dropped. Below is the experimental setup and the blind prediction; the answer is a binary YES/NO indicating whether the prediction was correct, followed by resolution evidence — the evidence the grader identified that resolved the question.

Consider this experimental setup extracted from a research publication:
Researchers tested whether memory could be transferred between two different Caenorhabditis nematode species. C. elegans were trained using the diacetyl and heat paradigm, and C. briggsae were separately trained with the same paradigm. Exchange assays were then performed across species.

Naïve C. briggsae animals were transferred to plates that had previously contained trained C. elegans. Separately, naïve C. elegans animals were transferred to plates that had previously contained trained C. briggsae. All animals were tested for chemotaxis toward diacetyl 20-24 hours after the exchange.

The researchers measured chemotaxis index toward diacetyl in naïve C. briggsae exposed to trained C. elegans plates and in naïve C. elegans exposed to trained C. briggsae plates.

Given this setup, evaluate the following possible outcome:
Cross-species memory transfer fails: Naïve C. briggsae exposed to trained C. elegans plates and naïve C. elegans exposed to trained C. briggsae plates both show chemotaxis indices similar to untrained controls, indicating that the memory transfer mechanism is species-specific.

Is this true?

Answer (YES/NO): NO